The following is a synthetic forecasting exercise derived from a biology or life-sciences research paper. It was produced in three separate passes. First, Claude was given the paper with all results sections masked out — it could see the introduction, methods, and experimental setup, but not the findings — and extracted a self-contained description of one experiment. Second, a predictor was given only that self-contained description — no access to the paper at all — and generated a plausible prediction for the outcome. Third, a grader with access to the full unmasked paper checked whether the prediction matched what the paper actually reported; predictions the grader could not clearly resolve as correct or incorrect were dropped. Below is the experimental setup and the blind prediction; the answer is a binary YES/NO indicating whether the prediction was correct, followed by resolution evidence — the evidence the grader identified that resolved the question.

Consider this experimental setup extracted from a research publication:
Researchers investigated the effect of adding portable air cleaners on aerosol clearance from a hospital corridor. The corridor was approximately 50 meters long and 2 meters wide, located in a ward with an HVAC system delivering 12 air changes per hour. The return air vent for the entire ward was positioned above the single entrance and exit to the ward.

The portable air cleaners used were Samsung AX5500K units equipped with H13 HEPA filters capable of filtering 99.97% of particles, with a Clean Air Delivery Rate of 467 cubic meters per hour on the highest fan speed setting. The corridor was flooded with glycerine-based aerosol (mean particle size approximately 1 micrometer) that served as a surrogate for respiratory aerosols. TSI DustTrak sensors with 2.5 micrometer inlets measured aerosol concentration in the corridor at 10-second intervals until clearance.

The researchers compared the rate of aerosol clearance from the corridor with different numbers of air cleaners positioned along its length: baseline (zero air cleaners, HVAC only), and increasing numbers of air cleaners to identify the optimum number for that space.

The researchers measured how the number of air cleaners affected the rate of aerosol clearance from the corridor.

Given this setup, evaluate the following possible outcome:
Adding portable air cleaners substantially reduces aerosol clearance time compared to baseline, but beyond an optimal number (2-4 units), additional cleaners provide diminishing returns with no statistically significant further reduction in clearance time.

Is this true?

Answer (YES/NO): NO